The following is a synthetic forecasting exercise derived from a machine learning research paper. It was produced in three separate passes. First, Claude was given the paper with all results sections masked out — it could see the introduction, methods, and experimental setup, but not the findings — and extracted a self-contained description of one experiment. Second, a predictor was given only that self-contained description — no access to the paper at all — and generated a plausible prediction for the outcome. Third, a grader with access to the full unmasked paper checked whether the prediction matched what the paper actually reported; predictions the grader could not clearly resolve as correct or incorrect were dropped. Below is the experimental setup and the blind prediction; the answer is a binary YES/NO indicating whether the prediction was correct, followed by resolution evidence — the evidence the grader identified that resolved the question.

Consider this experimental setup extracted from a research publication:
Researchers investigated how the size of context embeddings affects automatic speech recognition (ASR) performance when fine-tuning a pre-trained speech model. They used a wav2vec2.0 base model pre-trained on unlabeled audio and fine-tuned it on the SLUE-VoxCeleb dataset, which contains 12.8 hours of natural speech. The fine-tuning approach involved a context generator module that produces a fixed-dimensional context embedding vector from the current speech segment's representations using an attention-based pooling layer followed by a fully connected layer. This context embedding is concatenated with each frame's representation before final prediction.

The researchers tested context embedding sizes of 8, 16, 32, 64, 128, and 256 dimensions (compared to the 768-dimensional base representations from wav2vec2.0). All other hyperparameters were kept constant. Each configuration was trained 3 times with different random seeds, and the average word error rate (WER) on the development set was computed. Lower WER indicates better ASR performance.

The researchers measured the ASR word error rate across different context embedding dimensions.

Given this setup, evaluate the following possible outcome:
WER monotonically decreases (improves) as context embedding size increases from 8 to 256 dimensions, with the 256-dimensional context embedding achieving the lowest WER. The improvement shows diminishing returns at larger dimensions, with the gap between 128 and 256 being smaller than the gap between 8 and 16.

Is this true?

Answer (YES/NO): NO